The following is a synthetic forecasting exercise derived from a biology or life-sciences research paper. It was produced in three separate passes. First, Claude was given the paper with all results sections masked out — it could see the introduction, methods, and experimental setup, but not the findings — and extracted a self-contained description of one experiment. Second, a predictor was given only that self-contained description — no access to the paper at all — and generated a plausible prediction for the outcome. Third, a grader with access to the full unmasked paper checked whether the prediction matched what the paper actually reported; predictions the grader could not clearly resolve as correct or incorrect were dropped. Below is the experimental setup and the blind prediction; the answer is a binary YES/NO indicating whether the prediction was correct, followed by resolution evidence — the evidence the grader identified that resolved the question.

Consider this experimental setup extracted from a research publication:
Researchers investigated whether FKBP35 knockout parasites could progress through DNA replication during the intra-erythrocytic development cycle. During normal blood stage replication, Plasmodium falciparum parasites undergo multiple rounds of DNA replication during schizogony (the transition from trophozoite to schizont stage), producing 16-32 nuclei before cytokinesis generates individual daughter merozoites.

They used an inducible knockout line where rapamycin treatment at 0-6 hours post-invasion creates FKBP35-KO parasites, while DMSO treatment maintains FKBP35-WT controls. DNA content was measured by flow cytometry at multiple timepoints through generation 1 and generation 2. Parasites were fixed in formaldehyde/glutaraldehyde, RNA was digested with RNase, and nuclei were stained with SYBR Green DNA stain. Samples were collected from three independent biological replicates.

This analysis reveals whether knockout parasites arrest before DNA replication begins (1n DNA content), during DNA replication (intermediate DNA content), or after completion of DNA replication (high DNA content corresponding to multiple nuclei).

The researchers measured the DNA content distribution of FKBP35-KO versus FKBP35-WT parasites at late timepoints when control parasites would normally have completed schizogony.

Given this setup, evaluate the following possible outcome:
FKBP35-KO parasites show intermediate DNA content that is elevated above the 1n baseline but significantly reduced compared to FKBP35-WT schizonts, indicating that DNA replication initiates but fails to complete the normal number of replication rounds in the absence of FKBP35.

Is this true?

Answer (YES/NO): NO